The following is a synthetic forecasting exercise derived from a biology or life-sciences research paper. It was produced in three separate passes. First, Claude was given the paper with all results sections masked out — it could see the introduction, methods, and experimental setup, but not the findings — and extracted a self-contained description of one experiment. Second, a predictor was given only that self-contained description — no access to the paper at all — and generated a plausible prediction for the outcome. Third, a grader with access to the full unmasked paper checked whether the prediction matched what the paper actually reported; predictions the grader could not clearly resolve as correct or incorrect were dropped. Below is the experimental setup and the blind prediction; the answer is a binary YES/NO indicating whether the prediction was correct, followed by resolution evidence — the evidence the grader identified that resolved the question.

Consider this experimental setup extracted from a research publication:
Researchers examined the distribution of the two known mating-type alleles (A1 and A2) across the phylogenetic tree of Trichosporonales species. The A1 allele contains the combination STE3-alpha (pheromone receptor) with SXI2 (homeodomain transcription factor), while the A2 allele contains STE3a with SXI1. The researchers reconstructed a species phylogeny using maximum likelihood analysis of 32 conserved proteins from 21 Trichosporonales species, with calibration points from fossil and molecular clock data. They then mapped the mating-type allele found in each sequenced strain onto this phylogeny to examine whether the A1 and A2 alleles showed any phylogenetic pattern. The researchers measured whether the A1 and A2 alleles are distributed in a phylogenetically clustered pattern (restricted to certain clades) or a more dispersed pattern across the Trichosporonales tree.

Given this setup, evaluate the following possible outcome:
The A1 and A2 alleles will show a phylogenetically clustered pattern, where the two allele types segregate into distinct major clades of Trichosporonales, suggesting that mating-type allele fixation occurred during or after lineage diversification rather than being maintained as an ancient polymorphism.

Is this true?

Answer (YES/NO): NO